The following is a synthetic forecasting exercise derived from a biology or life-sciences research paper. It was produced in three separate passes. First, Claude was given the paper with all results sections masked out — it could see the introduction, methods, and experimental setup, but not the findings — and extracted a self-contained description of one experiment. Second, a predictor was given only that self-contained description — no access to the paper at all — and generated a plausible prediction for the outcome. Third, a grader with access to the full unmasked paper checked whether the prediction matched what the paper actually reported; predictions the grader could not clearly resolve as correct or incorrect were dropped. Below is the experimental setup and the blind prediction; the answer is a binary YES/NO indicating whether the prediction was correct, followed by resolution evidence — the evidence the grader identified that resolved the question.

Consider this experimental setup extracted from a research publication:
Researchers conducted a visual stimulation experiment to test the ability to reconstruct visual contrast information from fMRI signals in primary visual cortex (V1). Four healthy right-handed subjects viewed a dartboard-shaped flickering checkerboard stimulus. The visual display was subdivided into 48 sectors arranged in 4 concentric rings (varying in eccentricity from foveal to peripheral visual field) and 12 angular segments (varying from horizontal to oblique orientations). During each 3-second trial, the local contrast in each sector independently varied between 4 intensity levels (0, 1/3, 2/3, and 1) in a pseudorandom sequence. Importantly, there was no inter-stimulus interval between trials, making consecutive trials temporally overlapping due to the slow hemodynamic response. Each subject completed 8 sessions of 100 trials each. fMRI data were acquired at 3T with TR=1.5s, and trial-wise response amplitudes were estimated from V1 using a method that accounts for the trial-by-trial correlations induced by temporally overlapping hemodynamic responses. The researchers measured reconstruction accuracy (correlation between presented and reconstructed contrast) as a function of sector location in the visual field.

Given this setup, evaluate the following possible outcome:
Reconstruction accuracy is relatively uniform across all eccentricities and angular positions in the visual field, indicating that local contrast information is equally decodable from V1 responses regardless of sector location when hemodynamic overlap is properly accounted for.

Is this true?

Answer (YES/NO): NO